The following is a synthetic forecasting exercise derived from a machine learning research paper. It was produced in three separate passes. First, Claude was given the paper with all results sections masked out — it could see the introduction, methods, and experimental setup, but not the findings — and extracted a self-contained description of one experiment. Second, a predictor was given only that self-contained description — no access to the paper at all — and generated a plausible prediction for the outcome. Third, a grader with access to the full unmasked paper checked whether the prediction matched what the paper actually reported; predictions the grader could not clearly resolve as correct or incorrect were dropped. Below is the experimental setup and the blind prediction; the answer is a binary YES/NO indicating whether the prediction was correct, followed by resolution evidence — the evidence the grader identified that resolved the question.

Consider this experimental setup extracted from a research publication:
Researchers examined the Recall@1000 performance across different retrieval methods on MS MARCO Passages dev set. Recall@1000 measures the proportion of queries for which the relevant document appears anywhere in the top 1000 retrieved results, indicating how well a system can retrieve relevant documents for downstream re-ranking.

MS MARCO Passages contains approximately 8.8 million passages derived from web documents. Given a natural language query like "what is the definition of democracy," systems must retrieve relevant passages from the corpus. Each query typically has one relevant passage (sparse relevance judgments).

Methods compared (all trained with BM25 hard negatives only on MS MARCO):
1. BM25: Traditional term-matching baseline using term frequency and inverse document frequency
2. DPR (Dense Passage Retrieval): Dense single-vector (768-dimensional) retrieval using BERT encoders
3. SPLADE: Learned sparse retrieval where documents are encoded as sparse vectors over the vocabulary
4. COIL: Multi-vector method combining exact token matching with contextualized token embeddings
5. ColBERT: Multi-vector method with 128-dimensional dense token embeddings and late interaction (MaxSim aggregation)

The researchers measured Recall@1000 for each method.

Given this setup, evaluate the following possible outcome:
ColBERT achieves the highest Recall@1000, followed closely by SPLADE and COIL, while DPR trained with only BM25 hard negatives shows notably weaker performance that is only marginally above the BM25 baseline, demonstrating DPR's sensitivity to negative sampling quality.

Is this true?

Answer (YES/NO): NO